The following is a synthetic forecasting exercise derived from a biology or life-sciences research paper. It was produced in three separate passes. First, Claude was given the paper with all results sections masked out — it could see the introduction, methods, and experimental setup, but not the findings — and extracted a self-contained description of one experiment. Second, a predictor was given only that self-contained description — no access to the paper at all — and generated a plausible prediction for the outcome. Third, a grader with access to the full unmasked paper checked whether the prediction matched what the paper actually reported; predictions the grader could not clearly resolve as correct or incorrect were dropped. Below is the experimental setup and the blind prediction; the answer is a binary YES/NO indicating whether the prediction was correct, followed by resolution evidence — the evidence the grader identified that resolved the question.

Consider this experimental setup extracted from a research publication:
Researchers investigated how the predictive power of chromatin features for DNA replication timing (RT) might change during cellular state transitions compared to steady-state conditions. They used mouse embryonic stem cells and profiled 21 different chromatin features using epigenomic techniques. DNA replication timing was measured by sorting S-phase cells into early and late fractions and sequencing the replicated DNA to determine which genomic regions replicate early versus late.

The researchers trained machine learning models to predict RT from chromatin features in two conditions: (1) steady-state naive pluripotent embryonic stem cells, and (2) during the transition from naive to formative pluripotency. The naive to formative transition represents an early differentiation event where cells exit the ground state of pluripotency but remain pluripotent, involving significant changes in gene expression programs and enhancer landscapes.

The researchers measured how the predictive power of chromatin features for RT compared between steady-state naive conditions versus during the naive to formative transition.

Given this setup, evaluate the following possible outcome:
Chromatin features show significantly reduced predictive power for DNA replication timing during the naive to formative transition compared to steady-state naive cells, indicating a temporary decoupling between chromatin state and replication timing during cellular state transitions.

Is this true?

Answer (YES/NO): NO